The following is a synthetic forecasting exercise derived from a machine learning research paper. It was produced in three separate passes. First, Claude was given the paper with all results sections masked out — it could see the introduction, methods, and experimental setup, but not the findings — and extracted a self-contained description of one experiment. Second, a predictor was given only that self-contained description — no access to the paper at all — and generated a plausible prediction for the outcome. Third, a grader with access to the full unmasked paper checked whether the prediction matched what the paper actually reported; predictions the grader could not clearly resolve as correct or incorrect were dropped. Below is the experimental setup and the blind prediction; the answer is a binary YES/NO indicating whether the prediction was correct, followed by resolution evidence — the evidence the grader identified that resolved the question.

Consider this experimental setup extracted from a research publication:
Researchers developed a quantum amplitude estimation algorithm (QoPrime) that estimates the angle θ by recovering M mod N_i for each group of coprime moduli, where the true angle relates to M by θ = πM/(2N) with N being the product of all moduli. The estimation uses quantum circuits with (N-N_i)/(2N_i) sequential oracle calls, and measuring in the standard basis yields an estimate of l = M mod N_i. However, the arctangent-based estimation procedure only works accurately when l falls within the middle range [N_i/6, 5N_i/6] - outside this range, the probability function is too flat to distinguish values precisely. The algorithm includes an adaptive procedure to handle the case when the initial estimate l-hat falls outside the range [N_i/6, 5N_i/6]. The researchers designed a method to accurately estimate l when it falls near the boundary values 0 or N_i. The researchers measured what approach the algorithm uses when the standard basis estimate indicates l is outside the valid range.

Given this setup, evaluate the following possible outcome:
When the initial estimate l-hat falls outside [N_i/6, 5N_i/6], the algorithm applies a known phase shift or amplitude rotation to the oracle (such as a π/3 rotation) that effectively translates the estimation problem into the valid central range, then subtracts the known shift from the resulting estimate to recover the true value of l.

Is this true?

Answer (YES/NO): NO